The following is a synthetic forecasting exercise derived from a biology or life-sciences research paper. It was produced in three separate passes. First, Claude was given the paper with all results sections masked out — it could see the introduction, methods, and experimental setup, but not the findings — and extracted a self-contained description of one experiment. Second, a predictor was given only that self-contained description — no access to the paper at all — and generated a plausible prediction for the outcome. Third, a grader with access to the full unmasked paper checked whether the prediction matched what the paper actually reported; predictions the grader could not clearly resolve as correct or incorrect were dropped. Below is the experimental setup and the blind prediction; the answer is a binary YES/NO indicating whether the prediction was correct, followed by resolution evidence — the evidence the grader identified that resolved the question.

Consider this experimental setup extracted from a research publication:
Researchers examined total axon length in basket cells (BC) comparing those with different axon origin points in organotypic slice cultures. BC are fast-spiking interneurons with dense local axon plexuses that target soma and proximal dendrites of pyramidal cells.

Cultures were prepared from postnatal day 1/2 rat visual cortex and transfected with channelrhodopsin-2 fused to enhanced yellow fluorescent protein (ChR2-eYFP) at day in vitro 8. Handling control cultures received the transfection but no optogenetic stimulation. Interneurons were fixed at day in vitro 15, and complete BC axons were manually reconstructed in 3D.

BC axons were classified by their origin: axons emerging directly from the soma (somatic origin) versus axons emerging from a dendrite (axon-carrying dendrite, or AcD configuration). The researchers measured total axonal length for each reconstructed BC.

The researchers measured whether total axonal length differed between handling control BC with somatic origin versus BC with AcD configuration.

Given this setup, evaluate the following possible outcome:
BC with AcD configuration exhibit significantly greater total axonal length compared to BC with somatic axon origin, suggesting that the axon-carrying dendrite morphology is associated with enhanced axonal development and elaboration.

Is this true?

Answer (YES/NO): NO